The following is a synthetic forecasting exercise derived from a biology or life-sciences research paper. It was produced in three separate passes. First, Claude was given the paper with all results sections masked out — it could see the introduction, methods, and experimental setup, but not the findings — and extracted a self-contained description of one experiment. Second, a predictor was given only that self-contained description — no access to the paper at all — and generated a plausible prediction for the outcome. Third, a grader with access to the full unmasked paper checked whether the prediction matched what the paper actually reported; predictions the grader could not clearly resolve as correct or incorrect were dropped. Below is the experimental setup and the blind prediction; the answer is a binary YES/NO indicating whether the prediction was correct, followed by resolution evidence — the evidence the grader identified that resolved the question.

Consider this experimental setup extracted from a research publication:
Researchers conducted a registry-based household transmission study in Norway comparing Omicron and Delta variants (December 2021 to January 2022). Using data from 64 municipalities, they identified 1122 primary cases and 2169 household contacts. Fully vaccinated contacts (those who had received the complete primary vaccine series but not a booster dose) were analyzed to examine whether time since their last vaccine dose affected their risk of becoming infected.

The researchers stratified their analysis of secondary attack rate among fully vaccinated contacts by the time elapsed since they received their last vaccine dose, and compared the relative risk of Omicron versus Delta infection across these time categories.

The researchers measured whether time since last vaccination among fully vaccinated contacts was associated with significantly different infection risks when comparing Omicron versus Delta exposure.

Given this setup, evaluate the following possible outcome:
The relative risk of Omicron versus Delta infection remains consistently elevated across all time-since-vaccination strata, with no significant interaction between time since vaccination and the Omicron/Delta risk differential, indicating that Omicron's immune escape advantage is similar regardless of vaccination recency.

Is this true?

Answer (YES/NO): YES